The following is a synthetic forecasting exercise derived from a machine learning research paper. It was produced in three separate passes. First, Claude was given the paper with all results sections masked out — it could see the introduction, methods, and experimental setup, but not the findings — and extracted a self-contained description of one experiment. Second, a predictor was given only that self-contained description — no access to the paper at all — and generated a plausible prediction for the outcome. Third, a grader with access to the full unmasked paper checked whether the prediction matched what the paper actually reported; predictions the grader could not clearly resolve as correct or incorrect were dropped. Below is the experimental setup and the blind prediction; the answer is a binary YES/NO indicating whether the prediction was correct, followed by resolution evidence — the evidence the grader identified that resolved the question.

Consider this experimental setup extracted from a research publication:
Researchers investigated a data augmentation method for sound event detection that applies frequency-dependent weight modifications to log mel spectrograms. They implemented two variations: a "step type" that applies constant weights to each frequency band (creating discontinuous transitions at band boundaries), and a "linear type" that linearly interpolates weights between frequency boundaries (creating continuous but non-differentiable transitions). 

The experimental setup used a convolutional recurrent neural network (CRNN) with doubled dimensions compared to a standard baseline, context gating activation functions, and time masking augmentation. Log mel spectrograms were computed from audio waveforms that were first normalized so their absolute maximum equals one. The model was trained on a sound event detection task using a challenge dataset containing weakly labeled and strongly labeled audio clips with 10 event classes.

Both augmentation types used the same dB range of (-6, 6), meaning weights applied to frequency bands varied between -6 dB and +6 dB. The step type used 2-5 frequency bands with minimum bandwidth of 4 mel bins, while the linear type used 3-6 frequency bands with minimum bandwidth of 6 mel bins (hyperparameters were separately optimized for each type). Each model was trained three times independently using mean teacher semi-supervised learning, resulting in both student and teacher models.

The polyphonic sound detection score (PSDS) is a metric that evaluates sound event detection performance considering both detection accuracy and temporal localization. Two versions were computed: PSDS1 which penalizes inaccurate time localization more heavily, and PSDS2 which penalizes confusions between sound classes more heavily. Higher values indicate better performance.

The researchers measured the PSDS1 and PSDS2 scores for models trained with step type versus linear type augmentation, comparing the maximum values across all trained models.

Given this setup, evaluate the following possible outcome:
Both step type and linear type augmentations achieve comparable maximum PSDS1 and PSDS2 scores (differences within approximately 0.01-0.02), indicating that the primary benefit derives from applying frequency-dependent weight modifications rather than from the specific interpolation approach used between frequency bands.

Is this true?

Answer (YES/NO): NO